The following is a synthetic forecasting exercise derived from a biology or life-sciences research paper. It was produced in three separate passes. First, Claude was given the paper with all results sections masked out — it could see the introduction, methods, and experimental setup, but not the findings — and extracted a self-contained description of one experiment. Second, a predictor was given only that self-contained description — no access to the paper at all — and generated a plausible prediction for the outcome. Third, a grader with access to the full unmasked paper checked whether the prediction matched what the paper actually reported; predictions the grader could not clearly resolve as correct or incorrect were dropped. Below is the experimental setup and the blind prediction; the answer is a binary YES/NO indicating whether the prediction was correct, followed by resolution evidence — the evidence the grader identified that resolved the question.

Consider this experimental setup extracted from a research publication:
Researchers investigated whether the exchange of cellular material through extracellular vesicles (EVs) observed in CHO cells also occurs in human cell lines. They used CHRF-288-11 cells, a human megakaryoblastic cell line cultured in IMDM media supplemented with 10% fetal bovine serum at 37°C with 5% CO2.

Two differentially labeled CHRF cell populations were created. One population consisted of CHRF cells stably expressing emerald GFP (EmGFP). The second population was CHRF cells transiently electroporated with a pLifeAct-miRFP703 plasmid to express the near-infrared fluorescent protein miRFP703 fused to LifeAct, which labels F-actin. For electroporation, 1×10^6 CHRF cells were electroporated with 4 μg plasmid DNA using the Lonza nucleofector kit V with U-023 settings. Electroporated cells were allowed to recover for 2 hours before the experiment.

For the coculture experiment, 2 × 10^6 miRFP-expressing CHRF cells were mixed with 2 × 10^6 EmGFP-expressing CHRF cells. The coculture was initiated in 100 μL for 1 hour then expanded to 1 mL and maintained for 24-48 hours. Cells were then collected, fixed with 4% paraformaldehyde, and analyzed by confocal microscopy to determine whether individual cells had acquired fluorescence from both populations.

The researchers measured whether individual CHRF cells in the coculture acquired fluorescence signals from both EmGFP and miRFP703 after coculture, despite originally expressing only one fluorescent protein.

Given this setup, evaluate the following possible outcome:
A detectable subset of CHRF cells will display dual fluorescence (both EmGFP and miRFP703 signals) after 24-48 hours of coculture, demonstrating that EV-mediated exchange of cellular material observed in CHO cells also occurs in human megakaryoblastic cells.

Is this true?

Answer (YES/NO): YES